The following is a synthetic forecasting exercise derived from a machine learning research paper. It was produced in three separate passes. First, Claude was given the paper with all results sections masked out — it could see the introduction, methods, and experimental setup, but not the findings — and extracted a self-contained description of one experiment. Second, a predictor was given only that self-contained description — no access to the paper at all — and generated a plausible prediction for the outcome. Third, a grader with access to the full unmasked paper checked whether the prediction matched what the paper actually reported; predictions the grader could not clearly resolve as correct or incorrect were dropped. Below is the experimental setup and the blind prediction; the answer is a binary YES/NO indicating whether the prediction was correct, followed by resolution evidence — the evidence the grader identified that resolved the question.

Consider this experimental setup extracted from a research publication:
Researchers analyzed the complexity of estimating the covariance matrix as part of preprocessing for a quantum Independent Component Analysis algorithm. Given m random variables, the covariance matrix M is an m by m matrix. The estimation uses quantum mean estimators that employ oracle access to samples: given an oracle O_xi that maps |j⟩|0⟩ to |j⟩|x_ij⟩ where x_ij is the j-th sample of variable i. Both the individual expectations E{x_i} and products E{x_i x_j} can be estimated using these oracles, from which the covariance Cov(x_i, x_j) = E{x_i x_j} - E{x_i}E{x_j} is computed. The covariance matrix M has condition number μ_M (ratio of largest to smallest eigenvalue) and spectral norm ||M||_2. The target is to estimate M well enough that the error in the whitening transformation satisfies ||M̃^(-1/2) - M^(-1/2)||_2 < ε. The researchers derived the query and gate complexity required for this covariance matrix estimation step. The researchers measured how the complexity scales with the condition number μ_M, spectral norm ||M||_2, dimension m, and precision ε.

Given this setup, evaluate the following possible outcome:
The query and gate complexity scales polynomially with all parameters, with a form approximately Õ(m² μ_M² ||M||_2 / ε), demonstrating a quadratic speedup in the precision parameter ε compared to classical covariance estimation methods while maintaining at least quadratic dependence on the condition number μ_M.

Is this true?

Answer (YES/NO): NO